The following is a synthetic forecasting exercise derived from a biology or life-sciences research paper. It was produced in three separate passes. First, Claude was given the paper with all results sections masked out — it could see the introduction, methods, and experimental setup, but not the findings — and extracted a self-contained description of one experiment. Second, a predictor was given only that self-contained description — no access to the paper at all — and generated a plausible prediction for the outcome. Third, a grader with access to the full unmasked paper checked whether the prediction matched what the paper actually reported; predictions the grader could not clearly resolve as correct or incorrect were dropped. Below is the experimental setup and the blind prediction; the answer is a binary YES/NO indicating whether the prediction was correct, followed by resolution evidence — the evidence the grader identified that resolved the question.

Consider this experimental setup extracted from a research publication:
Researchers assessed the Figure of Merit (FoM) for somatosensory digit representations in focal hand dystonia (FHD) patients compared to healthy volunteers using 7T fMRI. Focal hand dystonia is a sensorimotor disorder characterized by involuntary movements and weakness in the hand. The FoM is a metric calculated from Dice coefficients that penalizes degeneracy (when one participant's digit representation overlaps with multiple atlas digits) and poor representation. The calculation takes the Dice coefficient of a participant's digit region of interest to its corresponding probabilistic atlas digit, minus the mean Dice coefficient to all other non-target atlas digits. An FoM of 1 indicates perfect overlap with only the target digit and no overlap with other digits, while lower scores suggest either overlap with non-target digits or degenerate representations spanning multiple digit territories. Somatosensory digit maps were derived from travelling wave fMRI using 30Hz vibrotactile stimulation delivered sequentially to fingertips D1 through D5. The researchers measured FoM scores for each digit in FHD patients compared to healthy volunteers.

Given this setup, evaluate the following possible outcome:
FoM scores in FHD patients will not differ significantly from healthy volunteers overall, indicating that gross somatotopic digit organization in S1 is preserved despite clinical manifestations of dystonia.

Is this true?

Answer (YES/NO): NO